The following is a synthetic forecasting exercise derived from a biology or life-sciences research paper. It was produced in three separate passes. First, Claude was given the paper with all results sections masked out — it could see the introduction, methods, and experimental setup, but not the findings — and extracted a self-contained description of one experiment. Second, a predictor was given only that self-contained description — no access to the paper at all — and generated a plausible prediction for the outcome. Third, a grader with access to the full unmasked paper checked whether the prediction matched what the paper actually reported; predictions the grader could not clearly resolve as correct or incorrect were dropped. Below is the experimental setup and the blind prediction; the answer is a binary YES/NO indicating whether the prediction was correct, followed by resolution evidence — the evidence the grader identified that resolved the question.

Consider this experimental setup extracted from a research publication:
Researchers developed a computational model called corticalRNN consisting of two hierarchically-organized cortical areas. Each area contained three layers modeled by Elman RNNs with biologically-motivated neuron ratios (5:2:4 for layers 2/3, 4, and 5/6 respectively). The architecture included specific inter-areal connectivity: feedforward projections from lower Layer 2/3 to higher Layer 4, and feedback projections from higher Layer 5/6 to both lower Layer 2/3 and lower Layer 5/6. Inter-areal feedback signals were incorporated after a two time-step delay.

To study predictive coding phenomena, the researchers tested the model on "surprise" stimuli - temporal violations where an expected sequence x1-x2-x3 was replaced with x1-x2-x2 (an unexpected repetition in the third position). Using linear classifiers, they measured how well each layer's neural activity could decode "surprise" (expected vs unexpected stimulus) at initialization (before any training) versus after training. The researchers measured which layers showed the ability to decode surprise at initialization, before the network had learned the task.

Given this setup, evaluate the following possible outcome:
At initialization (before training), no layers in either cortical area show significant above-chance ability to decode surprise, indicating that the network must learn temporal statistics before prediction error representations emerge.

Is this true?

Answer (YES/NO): NO